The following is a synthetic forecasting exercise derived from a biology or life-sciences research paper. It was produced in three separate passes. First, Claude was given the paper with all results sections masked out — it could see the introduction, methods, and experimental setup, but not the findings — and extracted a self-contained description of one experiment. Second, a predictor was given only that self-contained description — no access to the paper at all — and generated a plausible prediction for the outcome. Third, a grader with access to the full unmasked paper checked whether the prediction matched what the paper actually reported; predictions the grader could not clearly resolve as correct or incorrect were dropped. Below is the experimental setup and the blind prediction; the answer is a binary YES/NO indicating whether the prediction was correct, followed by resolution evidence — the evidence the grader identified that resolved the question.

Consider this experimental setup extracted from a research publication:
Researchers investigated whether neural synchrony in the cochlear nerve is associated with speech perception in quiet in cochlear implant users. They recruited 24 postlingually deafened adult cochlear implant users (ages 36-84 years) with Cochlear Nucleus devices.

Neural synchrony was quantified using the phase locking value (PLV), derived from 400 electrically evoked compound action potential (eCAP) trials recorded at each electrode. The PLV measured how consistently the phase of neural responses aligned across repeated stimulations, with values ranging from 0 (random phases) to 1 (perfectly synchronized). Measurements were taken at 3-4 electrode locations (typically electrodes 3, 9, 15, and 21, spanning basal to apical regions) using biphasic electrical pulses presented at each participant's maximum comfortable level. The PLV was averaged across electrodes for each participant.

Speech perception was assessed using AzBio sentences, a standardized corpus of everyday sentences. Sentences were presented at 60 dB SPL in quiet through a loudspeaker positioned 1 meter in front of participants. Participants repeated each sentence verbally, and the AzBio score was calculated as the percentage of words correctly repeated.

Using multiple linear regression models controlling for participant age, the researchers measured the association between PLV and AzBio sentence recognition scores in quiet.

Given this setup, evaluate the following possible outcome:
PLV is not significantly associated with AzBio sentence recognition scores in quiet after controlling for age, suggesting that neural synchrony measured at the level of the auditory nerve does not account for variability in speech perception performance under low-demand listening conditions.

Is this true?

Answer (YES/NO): YES